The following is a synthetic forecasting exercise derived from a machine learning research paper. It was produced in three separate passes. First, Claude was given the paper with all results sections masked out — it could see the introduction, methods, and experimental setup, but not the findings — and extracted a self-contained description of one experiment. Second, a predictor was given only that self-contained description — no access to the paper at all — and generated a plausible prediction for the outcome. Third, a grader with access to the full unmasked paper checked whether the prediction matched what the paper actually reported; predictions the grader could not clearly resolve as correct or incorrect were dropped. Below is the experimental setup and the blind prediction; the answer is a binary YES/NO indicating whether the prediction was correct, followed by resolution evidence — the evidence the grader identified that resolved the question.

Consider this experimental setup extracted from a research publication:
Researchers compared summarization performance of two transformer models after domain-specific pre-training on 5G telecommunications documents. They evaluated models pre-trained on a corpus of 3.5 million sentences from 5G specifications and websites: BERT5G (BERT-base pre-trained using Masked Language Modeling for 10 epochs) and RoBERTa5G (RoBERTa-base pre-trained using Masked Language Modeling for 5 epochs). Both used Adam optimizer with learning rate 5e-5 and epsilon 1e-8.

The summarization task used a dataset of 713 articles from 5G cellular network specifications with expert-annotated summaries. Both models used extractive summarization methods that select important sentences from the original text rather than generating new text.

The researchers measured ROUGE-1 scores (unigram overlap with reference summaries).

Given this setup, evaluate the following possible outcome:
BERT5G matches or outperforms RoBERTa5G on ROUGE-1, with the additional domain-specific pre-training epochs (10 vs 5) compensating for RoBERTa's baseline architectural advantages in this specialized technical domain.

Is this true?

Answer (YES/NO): YES